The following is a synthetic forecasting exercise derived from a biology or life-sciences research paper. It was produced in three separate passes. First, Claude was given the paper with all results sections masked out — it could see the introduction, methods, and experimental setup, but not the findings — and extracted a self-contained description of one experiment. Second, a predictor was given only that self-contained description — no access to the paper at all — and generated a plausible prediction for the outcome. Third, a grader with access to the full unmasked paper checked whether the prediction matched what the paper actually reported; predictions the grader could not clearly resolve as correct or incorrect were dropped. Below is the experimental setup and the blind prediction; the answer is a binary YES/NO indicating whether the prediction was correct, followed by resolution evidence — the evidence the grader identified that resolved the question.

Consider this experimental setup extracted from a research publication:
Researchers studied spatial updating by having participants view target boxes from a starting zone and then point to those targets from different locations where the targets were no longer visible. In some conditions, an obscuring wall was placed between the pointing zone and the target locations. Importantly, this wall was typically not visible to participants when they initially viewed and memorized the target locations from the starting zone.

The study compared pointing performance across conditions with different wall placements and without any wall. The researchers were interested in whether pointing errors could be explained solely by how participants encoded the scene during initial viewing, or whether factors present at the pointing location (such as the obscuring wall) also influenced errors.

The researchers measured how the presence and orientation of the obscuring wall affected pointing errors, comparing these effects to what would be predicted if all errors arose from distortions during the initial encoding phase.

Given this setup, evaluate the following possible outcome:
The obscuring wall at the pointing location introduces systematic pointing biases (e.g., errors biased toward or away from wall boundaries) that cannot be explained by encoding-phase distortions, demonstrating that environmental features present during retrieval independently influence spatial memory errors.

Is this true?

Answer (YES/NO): YES